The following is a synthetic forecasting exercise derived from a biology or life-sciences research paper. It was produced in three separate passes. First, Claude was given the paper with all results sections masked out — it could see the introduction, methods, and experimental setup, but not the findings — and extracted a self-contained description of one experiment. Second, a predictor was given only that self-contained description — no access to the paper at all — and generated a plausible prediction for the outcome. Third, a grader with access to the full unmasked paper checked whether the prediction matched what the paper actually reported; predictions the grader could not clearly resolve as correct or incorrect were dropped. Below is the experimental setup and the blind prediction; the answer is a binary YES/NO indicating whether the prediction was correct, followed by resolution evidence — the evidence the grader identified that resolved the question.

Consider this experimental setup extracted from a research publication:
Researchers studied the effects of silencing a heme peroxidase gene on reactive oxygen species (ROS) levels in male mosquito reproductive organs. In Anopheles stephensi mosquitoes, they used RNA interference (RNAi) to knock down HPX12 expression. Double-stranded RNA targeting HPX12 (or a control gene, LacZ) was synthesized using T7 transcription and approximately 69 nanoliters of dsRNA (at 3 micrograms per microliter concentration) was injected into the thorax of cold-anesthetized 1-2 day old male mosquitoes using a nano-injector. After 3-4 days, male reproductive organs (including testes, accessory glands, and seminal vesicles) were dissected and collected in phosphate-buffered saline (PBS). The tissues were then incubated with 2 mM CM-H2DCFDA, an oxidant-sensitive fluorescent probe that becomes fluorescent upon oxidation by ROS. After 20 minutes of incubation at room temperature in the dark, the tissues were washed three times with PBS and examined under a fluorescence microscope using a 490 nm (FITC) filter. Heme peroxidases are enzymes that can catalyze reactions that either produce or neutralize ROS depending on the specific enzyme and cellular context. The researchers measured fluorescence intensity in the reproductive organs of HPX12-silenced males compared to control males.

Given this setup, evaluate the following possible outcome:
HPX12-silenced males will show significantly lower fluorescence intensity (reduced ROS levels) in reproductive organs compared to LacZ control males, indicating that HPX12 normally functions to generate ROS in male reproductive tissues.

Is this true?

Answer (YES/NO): NO